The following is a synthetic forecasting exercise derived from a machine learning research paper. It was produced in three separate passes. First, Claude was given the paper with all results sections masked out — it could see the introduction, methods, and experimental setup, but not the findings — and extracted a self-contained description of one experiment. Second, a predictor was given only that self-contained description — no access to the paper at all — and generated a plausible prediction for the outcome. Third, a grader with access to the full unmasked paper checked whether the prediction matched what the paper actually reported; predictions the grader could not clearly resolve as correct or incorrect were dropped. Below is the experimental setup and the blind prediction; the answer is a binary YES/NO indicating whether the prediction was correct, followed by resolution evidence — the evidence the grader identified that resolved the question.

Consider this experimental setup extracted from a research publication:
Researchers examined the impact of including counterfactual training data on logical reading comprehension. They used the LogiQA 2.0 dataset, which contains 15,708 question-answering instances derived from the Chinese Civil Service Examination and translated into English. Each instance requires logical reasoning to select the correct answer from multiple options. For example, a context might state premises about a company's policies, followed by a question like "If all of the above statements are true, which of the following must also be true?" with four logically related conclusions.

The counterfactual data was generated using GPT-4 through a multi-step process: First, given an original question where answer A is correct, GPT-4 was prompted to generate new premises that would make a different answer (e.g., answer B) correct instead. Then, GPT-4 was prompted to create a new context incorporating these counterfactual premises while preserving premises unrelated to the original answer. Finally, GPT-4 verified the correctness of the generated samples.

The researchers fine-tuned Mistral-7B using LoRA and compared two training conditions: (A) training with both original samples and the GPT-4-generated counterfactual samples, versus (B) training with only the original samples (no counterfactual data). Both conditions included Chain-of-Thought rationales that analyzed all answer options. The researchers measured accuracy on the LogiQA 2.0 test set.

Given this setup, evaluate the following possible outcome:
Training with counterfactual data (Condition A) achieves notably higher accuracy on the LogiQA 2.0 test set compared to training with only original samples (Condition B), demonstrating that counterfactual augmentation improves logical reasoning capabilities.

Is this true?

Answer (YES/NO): YES